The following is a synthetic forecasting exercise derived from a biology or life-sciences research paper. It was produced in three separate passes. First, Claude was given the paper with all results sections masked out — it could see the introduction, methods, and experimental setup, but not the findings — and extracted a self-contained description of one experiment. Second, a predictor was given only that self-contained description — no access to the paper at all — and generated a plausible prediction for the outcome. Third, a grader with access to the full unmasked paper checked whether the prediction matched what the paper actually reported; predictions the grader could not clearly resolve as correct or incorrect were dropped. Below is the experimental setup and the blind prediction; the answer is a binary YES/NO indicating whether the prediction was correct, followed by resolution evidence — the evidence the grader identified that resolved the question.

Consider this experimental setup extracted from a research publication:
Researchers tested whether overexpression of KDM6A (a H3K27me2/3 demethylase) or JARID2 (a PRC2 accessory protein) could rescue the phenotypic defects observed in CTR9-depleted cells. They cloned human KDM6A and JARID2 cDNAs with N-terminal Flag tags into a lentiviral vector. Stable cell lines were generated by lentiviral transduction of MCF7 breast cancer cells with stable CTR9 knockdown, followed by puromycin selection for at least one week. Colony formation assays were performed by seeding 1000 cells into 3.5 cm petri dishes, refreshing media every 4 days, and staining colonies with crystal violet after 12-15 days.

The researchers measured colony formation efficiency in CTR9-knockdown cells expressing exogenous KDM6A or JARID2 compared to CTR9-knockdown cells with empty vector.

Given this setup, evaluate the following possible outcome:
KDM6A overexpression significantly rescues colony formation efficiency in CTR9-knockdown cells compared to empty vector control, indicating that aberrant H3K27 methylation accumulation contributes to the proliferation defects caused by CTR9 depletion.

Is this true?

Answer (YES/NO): YES